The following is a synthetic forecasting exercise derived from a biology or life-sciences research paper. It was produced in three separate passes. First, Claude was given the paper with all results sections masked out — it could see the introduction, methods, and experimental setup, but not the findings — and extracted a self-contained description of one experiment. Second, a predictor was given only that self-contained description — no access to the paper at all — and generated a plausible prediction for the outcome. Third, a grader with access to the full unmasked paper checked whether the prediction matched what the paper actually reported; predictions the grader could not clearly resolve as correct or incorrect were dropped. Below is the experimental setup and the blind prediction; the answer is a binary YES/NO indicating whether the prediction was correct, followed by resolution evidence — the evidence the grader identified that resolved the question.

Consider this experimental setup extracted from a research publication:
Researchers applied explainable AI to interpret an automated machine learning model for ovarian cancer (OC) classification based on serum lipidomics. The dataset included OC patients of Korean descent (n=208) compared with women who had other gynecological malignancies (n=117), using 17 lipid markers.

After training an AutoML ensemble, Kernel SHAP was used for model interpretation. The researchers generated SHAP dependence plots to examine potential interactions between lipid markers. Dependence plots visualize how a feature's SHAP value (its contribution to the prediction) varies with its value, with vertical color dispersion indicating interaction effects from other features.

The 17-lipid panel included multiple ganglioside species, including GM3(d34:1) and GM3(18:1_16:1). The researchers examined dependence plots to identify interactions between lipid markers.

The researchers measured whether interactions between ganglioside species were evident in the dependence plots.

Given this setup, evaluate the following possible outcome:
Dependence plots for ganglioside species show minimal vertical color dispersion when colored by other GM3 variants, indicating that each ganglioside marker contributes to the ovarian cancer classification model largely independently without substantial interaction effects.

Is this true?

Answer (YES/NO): NO